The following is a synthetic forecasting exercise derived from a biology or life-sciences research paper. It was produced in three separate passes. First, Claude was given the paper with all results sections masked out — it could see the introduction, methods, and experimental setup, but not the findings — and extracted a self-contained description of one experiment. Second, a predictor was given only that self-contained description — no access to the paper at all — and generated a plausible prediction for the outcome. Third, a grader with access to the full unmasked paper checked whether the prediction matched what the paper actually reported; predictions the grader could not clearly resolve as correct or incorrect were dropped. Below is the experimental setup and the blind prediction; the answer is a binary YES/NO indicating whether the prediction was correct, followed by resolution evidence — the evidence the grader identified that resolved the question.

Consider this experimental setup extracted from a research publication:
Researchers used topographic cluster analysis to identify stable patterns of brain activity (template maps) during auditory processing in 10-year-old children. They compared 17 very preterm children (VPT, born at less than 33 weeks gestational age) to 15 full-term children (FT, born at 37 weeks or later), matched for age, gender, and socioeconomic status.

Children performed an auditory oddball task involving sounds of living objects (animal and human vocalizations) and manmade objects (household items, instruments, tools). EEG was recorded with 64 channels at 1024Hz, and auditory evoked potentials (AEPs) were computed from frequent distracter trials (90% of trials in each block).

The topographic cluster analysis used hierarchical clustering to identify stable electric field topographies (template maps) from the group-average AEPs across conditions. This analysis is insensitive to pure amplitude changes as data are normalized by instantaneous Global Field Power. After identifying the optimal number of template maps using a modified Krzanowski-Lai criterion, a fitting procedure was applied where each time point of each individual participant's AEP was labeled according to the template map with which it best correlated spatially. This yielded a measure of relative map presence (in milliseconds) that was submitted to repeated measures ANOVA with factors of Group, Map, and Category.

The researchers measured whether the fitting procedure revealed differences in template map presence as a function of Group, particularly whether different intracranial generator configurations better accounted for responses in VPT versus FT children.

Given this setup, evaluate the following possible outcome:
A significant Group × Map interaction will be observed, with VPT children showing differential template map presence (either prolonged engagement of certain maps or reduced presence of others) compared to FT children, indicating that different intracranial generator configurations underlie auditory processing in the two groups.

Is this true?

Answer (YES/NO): YES